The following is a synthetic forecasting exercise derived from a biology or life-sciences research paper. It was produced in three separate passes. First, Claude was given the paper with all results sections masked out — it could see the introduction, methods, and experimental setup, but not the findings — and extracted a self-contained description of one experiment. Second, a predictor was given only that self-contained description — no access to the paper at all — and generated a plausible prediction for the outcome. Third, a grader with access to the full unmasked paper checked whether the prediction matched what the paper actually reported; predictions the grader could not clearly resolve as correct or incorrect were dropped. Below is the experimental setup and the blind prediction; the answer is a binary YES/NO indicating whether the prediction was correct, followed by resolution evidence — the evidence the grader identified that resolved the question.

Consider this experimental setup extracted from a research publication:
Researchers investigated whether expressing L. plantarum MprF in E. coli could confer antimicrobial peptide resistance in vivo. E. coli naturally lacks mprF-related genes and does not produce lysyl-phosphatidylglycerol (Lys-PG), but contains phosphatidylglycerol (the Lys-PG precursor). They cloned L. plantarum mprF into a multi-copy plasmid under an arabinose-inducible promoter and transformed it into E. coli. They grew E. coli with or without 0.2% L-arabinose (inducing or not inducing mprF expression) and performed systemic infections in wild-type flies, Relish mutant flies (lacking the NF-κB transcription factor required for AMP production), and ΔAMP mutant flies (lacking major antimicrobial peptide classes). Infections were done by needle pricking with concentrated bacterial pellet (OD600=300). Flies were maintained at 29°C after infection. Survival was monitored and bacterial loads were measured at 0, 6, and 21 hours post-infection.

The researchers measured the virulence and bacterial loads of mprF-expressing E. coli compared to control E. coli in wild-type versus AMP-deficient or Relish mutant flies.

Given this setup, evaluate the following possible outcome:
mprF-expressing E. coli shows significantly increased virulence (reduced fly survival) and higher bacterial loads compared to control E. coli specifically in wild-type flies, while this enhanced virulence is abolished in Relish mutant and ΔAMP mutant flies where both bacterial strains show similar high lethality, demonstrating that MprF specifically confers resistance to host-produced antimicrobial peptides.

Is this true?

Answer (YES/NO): YES